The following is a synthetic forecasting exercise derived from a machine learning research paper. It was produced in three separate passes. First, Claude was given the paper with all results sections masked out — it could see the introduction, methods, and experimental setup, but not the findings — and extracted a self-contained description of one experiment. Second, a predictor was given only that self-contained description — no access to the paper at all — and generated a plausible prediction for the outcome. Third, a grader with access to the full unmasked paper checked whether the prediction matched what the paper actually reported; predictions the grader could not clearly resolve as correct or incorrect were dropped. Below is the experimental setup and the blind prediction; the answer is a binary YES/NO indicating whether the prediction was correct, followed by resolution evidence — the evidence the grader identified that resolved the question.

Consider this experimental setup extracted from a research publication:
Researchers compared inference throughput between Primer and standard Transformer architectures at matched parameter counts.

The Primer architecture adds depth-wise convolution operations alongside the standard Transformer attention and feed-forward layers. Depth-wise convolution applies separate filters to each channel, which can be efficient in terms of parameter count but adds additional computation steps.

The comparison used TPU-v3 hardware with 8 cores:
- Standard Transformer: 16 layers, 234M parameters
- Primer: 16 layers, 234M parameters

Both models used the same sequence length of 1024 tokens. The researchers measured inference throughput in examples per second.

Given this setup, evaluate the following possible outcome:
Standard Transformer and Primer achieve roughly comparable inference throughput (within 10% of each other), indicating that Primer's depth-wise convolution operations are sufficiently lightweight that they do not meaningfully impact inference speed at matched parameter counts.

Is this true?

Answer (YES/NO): NO